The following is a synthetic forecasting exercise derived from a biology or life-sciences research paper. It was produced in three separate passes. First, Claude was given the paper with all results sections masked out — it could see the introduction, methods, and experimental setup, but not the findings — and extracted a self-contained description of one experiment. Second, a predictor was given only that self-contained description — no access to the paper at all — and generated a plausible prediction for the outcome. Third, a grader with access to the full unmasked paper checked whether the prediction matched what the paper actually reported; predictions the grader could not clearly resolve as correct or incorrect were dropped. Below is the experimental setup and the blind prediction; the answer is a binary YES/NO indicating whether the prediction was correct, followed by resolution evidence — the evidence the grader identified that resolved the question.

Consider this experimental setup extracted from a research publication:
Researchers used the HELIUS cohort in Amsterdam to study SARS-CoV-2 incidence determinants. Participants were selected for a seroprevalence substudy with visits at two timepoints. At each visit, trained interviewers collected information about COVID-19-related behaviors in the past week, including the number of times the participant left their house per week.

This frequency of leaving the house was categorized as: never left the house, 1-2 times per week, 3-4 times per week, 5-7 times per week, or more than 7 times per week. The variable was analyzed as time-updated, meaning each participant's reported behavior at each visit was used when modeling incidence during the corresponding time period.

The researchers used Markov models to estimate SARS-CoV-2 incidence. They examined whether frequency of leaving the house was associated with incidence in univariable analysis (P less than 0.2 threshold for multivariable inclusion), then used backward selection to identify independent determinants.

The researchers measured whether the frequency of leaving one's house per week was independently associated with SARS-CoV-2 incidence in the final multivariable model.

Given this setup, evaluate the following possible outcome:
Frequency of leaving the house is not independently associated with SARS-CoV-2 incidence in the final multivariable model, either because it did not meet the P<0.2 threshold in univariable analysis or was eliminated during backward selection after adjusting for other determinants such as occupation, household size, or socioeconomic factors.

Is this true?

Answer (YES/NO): YES